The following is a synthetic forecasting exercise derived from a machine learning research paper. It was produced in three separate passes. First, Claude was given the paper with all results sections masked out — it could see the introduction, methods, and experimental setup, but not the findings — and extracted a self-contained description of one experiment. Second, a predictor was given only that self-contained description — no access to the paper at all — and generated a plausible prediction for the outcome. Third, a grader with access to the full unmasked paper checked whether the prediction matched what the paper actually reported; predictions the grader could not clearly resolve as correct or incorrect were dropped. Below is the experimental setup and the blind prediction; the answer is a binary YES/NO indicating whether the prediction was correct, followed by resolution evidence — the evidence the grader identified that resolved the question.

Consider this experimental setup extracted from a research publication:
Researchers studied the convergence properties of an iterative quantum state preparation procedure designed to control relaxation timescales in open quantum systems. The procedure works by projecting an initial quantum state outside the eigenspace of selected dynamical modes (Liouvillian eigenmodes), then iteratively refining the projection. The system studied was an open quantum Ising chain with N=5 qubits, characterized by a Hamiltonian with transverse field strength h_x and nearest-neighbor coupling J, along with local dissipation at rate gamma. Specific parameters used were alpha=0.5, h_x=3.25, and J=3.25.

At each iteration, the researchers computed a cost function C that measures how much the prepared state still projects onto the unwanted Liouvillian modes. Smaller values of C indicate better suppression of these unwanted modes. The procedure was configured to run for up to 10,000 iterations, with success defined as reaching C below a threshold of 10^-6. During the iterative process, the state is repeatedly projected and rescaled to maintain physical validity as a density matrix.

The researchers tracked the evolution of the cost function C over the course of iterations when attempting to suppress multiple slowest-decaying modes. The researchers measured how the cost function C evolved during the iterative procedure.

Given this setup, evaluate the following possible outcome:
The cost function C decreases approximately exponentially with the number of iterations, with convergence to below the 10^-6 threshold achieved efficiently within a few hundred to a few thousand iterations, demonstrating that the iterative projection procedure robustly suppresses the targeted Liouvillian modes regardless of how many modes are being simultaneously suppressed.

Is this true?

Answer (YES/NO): NO